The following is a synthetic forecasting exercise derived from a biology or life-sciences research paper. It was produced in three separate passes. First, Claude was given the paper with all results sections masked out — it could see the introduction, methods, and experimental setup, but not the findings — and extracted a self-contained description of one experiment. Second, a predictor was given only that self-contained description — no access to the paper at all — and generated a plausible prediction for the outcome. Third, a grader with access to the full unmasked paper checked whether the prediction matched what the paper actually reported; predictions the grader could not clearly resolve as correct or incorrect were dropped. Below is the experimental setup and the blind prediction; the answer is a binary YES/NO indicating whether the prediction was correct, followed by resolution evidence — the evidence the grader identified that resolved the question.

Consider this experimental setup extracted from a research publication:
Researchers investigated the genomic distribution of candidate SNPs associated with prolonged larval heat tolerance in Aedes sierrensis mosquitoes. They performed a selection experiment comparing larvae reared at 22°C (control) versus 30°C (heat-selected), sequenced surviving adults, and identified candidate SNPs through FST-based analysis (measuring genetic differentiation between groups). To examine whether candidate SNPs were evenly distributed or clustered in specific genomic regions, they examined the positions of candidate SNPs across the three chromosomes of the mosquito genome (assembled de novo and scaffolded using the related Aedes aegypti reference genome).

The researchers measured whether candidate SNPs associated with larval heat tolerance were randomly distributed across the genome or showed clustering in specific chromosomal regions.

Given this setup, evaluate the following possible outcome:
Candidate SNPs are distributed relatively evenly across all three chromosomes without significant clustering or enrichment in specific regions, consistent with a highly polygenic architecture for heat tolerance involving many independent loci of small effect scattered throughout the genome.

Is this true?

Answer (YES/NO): NO